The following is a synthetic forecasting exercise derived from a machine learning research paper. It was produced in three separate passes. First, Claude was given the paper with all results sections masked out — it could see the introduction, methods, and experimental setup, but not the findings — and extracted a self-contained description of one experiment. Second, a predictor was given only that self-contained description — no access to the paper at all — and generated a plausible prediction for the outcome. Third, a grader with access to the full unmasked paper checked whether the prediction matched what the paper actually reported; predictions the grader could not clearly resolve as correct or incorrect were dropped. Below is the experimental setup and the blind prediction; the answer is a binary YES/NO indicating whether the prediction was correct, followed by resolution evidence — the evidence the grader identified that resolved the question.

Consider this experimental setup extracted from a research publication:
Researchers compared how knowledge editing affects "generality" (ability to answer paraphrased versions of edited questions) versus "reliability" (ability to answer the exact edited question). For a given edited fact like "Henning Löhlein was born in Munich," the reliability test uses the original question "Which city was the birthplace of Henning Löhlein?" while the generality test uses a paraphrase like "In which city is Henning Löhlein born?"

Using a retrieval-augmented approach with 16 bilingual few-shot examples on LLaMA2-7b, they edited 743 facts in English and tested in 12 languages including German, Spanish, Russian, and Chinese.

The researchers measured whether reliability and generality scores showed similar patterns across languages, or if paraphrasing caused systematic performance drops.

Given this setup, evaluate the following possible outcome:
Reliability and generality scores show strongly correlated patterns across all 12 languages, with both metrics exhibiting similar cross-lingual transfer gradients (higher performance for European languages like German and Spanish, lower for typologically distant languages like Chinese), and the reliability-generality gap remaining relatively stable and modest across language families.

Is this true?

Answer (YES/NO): YES